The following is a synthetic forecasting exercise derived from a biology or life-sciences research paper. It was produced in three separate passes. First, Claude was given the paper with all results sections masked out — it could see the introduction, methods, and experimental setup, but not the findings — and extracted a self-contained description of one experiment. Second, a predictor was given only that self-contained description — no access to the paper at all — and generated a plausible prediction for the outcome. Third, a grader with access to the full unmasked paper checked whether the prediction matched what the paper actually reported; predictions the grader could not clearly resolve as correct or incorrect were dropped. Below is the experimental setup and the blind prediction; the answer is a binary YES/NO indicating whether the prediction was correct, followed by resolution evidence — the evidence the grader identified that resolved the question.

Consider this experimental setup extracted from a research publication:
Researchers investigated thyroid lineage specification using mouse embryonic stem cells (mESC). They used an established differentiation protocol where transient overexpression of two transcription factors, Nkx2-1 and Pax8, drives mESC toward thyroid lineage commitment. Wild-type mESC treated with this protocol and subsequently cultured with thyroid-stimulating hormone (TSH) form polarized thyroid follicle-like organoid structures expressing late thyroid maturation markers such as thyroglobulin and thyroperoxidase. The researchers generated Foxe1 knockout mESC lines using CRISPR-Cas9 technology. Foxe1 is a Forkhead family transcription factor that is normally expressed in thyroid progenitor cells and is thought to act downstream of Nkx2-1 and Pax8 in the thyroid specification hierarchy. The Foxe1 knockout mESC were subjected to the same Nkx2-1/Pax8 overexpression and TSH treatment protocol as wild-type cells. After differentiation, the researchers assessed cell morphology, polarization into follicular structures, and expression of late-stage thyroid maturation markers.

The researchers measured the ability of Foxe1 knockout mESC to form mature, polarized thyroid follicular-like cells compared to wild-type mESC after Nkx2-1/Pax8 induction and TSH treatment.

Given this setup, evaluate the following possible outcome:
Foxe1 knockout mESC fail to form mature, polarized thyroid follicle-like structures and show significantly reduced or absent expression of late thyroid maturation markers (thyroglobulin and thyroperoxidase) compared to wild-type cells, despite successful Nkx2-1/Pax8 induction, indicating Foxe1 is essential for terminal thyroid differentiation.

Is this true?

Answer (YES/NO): YES